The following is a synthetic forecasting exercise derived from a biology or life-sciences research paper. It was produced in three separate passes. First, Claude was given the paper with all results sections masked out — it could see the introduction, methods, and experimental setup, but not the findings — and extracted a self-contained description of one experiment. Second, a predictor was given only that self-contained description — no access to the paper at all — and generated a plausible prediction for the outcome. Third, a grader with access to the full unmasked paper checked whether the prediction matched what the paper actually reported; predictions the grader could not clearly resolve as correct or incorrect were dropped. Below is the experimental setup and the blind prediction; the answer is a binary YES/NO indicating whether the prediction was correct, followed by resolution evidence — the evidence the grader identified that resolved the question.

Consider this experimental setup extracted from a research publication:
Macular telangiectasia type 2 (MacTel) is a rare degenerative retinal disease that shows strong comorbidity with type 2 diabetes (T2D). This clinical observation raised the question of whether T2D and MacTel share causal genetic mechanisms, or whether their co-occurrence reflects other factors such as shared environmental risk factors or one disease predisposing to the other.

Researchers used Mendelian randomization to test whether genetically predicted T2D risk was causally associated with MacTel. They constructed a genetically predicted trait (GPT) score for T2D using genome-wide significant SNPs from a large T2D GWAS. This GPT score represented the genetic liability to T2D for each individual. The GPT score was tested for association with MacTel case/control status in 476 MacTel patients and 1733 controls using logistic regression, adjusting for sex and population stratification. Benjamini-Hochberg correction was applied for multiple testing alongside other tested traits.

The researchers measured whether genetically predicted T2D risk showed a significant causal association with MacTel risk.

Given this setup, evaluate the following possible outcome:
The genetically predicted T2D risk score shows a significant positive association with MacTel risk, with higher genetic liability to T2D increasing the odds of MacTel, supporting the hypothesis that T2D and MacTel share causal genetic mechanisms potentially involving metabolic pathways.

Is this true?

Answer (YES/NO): YES